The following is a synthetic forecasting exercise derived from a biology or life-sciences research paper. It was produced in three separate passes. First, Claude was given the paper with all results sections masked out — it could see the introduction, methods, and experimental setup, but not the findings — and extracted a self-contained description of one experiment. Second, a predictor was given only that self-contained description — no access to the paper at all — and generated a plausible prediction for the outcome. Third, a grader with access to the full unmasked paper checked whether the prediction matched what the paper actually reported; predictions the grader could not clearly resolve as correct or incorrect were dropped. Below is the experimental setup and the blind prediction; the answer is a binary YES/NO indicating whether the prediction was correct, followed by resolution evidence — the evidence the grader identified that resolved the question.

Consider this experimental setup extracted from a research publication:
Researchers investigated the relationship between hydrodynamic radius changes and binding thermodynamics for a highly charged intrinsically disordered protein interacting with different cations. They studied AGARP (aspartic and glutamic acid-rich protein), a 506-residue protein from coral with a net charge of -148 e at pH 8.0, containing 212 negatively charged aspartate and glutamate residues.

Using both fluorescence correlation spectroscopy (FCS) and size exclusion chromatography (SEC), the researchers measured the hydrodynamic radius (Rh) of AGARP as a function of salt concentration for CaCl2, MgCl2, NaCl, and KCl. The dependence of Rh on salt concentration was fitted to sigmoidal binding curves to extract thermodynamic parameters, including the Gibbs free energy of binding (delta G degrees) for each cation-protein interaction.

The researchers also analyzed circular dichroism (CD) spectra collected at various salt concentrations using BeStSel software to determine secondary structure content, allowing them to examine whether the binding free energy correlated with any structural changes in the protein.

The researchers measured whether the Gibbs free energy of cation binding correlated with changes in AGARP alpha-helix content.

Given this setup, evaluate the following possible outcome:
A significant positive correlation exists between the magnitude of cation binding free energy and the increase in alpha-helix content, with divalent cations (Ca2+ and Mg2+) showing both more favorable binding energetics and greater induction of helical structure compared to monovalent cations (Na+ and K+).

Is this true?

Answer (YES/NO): NO